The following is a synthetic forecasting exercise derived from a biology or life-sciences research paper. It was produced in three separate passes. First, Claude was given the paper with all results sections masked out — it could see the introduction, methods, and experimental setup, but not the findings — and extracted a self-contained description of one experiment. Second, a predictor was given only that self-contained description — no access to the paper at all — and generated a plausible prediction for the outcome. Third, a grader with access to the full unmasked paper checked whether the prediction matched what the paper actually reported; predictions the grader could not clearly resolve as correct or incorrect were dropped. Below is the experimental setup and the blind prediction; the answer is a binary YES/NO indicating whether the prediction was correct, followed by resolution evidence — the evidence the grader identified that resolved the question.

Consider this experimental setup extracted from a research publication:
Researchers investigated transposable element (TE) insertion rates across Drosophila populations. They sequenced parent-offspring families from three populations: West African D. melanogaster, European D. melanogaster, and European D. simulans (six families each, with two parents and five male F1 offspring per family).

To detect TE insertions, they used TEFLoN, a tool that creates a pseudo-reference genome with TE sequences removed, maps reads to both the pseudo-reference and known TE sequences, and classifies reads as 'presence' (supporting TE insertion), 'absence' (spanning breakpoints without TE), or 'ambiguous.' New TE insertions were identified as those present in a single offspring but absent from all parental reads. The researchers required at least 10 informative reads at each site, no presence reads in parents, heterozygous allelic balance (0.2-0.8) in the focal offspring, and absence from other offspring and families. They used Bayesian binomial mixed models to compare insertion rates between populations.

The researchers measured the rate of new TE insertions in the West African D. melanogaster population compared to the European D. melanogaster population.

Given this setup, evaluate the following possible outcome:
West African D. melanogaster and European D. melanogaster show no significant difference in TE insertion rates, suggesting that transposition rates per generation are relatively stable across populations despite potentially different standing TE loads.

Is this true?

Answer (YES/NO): NO